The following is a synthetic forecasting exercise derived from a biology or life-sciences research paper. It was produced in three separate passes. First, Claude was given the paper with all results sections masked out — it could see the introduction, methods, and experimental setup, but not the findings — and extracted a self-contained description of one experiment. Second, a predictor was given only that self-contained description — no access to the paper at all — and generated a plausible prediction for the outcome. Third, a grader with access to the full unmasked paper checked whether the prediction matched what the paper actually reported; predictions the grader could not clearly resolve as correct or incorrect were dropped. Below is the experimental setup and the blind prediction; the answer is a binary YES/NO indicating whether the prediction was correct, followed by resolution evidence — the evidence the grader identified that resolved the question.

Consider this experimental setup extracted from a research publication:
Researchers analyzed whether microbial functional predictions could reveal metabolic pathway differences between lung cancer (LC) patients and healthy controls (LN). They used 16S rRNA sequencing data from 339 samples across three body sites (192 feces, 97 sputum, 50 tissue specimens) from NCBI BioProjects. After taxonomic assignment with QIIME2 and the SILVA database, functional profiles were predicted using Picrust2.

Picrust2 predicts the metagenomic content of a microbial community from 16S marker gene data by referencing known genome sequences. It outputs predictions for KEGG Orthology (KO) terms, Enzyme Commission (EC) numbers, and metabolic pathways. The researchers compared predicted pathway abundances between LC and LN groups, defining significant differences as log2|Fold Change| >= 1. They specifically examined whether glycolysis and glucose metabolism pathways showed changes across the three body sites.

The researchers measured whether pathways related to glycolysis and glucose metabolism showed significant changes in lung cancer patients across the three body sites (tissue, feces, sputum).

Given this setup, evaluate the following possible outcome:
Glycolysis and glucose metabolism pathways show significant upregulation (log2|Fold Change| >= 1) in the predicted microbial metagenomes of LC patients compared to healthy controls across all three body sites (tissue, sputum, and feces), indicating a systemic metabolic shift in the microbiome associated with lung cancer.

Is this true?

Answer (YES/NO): NO